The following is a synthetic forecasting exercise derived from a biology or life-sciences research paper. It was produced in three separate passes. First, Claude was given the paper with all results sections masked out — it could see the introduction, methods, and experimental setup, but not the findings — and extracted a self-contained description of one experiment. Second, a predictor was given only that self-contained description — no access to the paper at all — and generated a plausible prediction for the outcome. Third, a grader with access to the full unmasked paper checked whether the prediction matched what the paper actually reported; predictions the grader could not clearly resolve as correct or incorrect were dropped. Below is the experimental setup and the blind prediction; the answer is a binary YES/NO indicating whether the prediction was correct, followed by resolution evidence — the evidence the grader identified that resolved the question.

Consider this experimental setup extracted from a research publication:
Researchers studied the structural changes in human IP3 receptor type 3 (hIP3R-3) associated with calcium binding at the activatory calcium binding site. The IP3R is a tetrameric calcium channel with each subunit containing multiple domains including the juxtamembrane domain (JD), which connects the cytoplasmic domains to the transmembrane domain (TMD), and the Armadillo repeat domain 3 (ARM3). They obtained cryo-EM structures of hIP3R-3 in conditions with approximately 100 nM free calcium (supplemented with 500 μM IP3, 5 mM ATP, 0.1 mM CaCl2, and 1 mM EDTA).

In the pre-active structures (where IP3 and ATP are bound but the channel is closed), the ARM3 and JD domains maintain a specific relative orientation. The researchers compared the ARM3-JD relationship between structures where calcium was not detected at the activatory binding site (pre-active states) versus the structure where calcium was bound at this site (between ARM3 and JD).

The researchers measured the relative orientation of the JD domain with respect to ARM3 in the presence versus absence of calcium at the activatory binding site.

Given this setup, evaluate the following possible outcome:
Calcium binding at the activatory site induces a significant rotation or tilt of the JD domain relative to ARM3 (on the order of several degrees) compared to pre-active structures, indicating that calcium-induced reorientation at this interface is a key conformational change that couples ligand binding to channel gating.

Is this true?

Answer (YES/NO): YES